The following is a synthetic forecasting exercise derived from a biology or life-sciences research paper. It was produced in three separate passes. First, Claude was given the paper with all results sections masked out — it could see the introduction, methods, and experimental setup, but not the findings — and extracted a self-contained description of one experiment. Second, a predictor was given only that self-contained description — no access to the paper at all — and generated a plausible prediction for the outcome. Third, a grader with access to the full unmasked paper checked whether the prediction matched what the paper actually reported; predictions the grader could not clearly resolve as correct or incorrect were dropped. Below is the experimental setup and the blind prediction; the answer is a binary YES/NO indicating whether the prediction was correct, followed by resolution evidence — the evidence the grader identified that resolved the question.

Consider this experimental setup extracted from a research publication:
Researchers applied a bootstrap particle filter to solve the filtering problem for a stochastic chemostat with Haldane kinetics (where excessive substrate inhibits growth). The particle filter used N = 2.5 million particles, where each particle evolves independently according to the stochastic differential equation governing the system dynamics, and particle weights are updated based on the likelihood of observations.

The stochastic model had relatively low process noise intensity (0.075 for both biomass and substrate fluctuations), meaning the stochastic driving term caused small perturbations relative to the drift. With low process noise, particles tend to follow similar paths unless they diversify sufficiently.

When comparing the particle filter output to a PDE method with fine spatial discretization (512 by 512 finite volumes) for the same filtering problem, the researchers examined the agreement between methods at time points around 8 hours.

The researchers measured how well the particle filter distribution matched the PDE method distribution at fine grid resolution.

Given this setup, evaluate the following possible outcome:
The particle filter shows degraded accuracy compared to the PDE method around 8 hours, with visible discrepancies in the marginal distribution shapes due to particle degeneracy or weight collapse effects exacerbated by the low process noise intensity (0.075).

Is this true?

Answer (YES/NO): YES